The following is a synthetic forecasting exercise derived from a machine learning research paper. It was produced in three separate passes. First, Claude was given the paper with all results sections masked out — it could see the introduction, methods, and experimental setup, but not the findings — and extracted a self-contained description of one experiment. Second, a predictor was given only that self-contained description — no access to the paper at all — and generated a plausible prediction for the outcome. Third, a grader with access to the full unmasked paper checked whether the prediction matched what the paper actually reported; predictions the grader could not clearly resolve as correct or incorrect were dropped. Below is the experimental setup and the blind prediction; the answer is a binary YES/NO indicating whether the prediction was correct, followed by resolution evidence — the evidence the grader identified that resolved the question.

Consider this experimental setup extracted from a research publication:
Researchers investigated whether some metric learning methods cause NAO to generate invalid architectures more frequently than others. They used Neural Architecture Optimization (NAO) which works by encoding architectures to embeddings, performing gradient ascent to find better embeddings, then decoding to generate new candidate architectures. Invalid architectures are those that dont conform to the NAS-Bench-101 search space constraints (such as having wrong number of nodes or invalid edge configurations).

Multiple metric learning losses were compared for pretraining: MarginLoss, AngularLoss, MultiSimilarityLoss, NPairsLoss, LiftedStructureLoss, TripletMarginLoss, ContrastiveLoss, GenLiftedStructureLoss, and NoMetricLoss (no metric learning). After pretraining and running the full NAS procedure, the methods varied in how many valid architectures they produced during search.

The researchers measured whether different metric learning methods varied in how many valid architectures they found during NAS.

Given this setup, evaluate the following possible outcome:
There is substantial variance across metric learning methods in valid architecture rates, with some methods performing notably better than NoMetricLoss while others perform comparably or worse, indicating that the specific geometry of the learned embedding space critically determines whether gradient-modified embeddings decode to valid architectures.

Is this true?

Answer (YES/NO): YES